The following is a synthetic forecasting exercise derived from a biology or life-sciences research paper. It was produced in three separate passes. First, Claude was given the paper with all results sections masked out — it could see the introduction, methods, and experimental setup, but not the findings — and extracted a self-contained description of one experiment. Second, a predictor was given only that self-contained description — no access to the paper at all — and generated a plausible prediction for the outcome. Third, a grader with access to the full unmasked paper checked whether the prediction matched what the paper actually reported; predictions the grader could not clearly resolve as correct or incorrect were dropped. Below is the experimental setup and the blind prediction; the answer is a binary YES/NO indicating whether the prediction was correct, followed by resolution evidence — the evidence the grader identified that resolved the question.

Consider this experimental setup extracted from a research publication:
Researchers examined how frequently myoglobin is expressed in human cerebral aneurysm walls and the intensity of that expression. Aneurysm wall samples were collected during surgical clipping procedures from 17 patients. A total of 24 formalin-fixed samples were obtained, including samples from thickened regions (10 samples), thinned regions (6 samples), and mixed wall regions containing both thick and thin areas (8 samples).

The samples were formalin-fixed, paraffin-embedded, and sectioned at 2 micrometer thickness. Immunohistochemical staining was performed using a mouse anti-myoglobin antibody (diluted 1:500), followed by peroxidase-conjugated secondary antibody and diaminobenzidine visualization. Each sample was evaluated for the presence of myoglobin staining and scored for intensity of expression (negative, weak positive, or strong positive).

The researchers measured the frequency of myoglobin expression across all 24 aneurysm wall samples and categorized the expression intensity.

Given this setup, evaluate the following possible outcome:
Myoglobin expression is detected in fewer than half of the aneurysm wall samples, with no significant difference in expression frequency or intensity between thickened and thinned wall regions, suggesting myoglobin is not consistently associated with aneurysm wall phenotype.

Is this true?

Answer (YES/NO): NO